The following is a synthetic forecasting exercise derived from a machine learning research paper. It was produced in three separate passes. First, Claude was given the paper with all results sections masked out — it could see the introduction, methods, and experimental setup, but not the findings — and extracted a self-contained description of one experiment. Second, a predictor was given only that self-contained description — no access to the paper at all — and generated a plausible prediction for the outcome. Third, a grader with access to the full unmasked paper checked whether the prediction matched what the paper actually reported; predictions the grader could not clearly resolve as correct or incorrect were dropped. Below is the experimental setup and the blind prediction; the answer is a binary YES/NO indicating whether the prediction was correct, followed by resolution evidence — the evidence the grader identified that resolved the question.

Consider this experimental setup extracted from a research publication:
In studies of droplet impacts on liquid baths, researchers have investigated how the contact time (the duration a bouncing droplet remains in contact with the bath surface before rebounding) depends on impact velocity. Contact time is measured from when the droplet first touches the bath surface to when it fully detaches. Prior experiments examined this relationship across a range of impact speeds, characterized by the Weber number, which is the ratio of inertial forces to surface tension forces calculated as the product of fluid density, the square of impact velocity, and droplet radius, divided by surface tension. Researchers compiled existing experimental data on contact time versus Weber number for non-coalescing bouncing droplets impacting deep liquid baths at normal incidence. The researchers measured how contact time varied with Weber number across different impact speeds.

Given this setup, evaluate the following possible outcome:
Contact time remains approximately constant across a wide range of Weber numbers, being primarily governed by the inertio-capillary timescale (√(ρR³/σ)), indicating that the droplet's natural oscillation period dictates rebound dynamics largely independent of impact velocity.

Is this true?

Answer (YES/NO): NO